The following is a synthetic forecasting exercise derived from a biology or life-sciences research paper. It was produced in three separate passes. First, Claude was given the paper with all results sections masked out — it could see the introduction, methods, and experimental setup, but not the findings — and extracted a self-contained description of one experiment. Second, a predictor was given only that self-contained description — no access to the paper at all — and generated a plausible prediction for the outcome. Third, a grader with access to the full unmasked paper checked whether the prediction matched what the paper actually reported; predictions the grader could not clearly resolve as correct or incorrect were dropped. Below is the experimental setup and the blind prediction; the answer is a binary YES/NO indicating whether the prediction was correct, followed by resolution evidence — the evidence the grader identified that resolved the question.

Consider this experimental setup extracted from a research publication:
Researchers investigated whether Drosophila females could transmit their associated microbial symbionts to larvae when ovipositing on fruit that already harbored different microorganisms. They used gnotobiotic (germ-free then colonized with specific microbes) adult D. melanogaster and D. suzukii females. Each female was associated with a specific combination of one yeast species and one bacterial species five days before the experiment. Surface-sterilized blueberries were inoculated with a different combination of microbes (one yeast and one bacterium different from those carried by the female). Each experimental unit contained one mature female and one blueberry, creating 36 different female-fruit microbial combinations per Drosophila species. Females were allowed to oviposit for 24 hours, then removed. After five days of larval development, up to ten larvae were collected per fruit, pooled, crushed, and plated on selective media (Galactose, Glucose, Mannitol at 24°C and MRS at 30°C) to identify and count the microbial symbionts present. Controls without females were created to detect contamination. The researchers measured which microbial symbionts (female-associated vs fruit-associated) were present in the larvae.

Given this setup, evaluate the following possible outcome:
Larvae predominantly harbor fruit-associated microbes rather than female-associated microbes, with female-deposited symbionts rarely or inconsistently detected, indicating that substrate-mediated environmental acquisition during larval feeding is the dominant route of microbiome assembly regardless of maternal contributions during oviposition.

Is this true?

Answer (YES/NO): NO